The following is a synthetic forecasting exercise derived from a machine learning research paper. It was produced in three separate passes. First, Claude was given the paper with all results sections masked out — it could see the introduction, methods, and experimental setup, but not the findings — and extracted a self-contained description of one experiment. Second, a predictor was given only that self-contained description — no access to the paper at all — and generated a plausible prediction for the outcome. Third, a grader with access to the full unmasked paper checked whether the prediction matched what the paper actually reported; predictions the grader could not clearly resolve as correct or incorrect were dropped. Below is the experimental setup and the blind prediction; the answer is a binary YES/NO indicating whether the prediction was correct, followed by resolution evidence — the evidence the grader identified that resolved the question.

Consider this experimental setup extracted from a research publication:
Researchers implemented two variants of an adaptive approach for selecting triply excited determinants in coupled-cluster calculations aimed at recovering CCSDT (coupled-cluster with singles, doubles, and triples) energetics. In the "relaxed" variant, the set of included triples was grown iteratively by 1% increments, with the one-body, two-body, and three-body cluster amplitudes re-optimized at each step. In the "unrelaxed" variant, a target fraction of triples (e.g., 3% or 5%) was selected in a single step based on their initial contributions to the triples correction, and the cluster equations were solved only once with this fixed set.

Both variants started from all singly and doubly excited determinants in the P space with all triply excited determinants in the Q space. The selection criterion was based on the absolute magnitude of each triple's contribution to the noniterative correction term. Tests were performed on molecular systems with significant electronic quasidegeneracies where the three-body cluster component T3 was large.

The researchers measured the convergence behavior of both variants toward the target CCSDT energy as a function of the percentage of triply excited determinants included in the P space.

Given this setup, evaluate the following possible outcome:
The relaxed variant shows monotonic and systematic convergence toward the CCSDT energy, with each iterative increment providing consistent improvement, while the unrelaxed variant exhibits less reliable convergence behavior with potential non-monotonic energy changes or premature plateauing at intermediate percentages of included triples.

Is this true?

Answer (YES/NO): NO